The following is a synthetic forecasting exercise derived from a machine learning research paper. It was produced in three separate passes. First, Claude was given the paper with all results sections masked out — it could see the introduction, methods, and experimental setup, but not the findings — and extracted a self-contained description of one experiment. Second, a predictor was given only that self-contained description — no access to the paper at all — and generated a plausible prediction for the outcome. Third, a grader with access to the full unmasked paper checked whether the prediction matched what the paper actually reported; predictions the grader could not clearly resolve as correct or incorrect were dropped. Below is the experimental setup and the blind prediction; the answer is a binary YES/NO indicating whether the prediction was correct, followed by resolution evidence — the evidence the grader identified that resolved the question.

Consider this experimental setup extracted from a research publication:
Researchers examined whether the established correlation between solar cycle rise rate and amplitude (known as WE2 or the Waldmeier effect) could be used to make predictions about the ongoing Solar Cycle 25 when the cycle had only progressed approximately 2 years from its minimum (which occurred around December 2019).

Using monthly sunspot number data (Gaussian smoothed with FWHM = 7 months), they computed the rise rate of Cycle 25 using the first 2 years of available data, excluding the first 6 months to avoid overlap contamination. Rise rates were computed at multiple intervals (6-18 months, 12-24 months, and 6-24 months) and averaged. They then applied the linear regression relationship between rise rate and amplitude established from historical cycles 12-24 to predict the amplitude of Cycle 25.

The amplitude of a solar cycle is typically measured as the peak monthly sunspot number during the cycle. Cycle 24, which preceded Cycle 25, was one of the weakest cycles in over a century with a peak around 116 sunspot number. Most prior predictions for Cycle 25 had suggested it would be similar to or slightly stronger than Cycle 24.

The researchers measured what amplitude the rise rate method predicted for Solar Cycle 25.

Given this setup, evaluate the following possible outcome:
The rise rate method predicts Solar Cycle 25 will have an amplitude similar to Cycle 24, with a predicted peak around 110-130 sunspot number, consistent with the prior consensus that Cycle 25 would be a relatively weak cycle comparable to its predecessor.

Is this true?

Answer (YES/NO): NO